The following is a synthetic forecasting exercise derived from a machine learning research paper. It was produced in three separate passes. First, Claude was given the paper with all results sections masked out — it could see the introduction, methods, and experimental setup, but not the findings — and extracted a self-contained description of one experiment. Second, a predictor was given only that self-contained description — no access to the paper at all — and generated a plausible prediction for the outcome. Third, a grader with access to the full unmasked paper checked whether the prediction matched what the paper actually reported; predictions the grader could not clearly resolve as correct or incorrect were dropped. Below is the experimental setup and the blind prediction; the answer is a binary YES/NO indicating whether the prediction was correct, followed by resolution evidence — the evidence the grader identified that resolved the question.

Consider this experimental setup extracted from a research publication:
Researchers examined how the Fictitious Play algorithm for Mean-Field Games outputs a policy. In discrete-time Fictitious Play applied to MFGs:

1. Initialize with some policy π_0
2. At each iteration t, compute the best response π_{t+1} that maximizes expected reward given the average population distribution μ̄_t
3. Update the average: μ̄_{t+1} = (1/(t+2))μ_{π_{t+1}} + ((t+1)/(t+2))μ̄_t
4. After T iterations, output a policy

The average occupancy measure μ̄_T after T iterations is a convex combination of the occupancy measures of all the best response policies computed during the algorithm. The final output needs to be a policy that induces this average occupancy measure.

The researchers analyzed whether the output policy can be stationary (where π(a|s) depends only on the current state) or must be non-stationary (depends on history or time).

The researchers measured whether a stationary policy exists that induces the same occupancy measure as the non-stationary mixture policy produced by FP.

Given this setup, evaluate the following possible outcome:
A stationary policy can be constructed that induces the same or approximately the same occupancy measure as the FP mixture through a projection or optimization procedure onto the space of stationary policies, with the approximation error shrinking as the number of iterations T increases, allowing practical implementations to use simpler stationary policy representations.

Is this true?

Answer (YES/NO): NO